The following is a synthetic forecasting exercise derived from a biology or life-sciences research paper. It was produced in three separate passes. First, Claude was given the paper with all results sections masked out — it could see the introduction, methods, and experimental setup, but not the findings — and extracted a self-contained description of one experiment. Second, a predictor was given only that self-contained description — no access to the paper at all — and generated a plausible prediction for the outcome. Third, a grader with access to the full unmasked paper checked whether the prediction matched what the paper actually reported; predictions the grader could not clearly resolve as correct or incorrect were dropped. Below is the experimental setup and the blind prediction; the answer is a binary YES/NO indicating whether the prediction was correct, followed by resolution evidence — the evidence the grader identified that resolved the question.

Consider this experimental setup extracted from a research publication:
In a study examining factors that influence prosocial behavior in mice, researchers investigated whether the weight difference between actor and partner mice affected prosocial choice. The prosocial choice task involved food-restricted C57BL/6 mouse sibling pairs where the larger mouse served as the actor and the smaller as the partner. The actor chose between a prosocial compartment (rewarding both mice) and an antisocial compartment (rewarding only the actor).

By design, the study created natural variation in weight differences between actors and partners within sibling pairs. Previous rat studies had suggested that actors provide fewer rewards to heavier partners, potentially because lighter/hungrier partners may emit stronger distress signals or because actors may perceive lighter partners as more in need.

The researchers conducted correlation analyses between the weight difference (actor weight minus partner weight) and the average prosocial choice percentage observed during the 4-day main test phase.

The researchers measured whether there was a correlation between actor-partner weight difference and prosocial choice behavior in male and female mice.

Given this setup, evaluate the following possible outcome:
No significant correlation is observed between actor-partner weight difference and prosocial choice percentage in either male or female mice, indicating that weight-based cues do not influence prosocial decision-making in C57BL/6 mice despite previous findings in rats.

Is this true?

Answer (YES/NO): NO